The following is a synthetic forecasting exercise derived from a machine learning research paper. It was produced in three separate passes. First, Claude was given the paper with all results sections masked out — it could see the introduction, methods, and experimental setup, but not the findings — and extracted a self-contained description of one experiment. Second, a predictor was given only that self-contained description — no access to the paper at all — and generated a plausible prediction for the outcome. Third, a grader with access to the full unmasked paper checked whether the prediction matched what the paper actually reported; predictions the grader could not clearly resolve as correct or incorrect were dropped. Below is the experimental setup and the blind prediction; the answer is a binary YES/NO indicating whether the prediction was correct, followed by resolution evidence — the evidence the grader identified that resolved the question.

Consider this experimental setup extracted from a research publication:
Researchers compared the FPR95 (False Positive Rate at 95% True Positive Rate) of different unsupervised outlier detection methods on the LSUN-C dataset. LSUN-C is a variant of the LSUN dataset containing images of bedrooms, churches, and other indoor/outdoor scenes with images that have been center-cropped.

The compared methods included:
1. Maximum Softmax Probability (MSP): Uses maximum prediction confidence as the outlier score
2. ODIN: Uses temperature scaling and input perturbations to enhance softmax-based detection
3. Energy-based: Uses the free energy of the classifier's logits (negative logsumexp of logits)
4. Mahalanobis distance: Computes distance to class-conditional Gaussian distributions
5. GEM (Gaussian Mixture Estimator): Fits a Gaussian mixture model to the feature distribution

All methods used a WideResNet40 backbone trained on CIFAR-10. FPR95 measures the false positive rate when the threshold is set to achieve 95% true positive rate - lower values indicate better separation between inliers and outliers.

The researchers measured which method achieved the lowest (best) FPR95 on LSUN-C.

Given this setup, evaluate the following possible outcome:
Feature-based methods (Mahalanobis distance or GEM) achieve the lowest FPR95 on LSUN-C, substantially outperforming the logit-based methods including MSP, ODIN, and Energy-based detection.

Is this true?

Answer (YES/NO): NO